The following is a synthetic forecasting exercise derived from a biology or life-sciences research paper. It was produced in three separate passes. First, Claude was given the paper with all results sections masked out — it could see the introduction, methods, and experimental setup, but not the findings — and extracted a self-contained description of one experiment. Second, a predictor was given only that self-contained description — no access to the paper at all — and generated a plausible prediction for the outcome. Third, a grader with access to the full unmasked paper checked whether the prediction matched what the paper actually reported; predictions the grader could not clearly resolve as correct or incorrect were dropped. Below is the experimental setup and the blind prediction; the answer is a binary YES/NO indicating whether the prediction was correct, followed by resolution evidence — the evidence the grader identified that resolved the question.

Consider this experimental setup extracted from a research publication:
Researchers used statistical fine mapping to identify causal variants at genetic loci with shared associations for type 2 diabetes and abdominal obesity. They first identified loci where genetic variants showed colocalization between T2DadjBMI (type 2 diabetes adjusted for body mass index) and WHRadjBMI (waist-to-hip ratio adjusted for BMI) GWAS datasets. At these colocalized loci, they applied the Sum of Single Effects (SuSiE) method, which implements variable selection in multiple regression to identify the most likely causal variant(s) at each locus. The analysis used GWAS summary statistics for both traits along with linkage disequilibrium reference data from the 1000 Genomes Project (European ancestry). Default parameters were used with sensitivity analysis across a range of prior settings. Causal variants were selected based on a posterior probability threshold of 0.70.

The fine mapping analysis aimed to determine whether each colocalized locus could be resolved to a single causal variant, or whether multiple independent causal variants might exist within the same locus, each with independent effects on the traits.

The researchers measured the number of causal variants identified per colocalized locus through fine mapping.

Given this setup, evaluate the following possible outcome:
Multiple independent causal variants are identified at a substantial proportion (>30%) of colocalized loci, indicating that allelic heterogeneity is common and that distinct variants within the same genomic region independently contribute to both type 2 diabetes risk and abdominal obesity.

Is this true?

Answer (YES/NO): NO